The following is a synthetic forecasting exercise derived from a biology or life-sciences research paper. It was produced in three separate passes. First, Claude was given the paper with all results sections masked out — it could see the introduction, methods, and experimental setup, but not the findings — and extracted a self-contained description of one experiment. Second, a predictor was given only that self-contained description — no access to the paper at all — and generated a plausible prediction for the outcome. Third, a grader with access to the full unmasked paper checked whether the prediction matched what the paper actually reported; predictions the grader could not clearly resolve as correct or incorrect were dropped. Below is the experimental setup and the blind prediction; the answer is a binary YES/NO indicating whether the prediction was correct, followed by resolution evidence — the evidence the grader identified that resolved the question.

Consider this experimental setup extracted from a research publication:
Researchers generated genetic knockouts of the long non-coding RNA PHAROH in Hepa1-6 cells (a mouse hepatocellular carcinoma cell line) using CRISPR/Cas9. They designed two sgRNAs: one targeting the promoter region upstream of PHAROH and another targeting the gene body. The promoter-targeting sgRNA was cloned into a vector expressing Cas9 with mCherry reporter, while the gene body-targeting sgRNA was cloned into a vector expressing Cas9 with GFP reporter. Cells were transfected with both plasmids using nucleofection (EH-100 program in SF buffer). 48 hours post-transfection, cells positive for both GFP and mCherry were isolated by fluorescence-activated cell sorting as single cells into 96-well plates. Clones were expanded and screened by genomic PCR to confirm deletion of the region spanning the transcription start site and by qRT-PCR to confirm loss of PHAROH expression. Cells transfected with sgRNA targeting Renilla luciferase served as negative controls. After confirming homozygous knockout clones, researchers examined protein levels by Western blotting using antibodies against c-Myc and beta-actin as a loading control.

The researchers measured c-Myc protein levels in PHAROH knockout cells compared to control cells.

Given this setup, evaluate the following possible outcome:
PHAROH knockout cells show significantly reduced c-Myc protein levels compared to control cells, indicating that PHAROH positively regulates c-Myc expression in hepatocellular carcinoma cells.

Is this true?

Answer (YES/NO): YES